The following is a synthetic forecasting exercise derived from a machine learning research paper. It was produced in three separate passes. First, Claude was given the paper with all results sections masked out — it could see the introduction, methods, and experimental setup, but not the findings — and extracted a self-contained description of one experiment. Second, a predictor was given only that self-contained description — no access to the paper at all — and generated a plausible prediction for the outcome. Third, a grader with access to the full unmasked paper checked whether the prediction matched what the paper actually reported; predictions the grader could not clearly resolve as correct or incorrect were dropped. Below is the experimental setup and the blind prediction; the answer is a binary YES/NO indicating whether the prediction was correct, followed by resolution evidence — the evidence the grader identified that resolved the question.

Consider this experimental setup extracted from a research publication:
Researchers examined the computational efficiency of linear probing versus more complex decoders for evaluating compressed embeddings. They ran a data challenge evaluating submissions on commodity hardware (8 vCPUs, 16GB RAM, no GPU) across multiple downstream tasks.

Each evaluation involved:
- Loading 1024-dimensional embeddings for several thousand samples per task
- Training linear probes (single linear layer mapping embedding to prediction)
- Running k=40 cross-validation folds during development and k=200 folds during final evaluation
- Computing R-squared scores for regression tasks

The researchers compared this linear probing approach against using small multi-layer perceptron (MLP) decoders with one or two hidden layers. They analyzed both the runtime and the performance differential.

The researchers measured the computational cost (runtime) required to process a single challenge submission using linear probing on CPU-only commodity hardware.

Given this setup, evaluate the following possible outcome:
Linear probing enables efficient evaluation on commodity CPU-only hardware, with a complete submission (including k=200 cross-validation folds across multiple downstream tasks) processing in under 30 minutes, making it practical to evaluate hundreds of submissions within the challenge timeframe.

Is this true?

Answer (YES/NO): YES